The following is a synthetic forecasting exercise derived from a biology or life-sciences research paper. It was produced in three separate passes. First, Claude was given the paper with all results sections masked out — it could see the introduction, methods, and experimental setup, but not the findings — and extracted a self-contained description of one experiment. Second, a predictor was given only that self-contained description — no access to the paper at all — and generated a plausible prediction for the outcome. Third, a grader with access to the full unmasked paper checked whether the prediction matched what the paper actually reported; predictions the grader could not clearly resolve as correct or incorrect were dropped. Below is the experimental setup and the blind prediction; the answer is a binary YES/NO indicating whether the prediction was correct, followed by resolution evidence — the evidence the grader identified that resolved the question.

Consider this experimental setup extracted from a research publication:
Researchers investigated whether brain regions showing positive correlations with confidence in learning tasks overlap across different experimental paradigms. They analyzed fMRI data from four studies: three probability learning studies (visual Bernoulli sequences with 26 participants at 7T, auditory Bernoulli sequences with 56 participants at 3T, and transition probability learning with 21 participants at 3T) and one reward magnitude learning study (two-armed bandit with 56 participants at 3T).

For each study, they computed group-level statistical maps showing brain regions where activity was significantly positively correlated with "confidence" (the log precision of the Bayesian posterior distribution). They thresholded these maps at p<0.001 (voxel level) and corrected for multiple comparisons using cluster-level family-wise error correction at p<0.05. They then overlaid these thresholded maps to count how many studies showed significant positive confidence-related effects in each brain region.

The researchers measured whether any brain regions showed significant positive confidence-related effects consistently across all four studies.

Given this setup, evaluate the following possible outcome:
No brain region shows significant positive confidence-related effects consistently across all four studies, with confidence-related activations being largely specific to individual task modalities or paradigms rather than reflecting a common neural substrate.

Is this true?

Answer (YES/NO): NO